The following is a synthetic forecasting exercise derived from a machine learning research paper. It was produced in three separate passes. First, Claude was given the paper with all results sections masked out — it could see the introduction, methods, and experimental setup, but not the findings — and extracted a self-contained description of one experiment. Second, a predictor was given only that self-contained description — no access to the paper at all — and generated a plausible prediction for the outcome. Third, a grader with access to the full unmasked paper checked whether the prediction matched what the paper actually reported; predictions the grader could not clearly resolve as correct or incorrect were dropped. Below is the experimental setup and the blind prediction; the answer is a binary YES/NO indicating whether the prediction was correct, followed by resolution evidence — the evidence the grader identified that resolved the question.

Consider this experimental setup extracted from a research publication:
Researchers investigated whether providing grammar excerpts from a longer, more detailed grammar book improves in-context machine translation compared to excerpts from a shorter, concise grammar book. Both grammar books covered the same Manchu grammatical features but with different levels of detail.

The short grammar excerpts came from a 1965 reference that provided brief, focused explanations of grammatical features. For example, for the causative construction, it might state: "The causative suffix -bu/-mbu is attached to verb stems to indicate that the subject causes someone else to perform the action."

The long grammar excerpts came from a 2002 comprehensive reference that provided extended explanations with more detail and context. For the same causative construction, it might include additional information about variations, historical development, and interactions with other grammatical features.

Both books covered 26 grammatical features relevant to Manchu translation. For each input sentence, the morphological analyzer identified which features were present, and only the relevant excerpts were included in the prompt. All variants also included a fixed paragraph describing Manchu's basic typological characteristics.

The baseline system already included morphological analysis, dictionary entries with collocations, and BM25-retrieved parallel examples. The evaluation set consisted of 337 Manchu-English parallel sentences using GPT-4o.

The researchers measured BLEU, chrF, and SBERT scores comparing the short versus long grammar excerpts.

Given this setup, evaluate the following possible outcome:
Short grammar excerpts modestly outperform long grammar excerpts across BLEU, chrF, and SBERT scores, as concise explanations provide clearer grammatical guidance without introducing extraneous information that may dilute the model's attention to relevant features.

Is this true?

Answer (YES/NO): NO